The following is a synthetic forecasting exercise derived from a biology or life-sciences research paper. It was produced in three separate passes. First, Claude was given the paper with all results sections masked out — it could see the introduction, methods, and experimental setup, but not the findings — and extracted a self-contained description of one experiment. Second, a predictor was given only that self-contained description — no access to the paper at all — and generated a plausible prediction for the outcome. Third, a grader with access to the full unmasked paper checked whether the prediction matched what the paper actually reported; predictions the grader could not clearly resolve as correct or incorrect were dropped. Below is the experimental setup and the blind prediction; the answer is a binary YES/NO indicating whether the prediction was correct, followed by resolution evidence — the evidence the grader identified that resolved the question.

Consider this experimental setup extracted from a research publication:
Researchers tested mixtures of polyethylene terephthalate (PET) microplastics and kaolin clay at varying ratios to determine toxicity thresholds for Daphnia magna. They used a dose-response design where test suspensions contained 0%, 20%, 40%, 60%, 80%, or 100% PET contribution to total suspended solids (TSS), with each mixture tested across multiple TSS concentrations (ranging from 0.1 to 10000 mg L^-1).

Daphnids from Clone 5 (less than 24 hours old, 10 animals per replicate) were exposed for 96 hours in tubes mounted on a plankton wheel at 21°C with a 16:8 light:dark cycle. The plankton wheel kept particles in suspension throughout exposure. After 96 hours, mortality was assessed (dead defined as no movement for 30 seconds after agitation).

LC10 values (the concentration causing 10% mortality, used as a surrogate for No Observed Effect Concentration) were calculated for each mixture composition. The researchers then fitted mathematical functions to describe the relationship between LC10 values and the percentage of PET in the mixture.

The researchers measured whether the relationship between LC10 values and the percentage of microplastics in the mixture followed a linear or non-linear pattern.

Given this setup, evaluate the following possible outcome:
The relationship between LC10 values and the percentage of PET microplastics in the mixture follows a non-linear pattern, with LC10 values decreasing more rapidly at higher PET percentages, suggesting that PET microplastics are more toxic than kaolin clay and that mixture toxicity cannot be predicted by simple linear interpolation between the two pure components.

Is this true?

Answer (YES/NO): NO